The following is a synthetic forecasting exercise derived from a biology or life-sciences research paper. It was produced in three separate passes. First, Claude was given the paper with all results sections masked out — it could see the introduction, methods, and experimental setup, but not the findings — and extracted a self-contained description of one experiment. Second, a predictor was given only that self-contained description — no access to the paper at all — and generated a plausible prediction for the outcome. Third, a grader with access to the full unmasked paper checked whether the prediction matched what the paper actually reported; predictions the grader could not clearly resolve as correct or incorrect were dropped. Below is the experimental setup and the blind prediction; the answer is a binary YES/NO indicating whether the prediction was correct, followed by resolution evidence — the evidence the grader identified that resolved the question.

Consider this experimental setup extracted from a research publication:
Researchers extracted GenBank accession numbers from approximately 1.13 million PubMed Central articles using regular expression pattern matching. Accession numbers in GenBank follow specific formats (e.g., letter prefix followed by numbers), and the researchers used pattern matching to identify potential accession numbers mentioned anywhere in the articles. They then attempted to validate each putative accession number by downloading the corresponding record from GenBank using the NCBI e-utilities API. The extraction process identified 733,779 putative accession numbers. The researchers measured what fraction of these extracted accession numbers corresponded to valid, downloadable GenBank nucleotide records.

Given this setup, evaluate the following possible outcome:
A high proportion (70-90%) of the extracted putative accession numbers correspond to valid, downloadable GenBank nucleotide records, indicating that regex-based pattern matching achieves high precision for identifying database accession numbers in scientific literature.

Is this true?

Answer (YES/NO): NO